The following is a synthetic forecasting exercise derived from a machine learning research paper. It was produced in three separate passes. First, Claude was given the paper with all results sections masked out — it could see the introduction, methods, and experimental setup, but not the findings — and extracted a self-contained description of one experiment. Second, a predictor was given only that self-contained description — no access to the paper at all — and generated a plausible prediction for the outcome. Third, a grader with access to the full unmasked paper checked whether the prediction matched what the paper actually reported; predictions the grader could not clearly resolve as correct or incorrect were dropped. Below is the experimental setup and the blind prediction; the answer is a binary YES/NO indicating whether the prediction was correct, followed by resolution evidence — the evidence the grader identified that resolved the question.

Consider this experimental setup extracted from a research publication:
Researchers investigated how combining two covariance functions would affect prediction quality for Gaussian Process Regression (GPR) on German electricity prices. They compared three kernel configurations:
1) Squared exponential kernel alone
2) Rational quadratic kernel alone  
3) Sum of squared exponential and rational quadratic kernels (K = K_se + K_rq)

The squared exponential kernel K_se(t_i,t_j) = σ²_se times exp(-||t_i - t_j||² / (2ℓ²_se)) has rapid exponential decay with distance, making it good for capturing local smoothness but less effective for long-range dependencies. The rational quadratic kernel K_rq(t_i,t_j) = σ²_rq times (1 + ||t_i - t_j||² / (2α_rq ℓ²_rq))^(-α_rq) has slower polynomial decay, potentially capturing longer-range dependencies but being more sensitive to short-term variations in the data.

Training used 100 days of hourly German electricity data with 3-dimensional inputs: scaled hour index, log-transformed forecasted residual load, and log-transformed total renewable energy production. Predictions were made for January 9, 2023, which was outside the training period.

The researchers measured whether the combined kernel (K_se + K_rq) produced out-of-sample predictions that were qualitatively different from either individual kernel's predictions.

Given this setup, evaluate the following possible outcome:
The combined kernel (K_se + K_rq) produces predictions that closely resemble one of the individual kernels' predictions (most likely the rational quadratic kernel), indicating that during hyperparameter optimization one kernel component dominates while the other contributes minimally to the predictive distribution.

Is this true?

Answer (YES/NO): NO